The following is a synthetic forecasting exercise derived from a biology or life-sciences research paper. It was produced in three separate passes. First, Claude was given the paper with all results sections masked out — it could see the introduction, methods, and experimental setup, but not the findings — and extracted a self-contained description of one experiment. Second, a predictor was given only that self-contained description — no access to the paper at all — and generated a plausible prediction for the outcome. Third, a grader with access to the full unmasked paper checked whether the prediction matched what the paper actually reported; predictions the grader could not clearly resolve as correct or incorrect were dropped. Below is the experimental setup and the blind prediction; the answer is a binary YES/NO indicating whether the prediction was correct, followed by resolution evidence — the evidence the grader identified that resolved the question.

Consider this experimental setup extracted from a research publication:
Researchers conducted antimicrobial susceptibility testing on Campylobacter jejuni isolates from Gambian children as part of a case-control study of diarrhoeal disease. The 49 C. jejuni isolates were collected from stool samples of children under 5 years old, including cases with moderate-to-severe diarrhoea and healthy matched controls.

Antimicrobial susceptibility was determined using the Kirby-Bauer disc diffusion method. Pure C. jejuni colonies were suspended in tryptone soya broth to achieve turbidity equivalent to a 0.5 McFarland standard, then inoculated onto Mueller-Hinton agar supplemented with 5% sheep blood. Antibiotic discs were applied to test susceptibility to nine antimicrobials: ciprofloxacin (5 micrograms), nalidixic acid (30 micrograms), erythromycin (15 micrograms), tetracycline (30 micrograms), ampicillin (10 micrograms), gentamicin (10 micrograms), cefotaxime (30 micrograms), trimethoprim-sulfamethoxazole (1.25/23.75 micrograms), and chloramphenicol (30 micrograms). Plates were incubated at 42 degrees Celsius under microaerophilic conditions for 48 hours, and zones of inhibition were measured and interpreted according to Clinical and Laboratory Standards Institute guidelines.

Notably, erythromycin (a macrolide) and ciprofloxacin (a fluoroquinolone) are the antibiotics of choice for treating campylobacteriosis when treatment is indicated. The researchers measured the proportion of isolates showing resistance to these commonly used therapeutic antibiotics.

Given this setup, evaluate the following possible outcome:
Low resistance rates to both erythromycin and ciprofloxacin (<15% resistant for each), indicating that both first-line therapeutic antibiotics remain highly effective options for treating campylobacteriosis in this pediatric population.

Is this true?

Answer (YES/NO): YES